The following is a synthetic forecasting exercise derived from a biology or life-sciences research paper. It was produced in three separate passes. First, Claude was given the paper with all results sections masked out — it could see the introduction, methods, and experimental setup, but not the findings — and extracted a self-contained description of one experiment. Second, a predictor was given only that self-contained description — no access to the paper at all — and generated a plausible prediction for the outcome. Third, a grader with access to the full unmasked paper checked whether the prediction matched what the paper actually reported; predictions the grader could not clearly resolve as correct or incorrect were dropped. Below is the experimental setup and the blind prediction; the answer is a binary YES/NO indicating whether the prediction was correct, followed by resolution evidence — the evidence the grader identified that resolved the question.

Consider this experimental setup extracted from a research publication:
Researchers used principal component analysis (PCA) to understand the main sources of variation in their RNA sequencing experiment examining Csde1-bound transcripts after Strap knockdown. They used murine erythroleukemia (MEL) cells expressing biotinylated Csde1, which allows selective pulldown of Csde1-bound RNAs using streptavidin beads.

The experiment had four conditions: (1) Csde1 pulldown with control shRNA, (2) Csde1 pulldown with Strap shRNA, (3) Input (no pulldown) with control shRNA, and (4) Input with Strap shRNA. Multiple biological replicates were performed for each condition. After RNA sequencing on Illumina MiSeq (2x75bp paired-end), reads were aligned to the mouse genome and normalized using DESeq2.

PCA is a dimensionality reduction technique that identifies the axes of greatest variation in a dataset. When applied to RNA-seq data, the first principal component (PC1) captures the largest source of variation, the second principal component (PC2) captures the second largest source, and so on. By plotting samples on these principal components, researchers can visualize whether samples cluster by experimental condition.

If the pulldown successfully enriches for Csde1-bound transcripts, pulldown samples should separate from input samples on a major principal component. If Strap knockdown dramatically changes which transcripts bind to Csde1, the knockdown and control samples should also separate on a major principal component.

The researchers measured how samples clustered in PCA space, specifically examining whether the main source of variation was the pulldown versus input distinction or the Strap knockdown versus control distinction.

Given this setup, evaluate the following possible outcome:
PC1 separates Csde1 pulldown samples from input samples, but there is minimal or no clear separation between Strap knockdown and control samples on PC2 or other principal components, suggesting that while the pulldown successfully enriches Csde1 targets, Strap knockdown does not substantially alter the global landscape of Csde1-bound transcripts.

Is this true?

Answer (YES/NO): YES